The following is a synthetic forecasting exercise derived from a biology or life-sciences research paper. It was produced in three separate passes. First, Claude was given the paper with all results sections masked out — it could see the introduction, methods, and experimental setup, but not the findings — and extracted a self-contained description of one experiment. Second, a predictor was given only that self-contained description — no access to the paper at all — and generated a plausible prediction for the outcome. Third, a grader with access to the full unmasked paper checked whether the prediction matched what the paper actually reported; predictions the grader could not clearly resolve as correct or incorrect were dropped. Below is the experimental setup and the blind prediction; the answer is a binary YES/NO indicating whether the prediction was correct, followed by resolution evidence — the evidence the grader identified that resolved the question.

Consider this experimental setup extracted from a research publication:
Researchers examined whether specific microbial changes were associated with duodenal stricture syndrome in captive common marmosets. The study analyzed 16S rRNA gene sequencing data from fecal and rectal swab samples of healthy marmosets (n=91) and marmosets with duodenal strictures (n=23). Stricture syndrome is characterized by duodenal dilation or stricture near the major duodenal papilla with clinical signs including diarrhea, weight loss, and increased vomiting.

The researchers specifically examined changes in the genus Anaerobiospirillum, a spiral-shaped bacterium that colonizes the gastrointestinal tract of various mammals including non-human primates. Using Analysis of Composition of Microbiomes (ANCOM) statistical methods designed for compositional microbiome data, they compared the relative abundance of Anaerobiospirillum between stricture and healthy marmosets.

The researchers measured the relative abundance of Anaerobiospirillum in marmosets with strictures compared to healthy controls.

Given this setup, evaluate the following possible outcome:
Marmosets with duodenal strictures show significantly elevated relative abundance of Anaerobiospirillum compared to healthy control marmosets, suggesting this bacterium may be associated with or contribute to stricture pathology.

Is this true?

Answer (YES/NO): NO